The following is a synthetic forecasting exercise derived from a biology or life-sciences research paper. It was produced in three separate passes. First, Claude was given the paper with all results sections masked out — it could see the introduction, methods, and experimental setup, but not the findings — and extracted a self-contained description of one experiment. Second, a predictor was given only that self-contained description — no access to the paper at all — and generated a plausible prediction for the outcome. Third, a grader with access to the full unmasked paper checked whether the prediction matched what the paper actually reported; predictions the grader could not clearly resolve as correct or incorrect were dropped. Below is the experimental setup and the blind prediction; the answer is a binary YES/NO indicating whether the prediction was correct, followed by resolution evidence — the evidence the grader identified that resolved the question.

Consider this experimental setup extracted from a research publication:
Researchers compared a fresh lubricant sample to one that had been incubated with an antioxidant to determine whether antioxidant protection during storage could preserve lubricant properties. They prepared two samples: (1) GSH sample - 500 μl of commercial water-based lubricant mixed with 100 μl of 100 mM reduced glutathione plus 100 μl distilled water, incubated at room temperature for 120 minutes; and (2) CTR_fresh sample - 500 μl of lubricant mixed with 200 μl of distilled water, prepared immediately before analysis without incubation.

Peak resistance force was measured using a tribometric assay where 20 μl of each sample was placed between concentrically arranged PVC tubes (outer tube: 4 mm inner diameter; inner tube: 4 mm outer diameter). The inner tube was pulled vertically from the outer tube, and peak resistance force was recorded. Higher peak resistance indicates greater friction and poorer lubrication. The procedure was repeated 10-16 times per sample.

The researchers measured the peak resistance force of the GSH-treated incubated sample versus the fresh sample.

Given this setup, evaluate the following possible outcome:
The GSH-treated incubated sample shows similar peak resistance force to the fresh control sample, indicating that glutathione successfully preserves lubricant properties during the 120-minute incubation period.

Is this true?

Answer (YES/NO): YES